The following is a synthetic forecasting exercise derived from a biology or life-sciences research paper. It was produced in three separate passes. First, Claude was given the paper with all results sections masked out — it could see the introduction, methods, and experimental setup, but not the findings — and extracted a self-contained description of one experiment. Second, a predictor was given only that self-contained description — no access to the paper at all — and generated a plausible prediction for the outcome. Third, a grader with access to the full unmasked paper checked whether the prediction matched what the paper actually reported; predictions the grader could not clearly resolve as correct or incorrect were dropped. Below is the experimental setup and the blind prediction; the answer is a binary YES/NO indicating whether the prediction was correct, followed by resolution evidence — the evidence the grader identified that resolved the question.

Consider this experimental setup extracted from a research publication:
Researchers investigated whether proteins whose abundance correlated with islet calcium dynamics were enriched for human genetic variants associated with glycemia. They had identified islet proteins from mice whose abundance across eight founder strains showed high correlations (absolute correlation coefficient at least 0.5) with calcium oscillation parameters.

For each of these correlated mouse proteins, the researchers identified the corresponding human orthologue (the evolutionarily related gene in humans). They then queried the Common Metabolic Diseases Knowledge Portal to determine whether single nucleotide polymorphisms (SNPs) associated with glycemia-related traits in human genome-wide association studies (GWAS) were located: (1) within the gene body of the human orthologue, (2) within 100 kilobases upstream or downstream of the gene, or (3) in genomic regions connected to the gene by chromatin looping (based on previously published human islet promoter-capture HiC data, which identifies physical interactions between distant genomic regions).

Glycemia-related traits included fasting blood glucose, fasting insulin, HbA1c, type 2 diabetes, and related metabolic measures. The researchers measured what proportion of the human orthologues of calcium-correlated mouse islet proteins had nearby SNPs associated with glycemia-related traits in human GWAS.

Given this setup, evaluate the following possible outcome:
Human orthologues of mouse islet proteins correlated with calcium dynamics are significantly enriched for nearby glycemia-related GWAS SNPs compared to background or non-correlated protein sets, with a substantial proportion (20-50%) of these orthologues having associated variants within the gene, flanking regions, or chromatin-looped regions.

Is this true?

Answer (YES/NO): NO